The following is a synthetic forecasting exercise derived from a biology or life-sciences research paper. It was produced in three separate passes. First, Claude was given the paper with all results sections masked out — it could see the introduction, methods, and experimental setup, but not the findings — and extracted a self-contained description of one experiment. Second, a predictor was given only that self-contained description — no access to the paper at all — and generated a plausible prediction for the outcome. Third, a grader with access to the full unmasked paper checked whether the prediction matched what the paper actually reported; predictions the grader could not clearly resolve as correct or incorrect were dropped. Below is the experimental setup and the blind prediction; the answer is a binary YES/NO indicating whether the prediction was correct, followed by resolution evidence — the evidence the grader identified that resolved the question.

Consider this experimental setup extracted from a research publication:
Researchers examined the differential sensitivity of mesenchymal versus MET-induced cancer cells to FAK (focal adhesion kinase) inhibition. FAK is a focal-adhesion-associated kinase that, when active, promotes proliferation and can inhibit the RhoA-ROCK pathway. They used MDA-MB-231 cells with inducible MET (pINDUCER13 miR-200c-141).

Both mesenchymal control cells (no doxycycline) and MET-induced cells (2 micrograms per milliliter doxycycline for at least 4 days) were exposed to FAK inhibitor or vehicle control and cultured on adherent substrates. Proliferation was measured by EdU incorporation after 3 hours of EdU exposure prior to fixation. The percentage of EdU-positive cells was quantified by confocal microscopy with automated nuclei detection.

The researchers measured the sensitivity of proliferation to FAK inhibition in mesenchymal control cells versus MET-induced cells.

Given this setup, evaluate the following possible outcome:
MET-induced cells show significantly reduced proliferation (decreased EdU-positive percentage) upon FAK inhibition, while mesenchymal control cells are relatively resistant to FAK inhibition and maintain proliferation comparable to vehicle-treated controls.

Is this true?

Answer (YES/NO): YES